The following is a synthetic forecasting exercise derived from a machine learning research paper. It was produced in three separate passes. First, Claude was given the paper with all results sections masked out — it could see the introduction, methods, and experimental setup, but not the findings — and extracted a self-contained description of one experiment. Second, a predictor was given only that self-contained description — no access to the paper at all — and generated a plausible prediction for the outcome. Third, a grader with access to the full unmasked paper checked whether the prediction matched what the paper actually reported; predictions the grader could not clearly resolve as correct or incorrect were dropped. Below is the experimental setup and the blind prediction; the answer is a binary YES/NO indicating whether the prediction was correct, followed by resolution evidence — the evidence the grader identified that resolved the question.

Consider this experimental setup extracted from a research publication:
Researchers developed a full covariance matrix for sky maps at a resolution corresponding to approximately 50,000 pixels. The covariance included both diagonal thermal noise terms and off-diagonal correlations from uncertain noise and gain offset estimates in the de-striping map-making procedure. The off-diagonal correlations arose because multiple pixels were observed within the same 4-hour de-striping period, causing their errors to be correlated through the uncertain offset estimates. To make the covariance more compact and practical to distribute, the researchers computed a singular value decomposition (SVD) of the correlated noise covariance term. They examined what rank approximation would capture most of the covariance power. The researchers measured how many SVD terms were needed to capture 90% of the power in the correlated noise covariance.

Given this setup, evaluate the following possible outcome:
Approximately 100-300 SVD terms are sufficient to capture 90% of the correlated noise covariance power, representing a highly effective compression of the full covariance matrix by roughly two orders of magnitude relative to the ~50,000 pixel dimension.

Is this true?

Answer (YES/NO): NO